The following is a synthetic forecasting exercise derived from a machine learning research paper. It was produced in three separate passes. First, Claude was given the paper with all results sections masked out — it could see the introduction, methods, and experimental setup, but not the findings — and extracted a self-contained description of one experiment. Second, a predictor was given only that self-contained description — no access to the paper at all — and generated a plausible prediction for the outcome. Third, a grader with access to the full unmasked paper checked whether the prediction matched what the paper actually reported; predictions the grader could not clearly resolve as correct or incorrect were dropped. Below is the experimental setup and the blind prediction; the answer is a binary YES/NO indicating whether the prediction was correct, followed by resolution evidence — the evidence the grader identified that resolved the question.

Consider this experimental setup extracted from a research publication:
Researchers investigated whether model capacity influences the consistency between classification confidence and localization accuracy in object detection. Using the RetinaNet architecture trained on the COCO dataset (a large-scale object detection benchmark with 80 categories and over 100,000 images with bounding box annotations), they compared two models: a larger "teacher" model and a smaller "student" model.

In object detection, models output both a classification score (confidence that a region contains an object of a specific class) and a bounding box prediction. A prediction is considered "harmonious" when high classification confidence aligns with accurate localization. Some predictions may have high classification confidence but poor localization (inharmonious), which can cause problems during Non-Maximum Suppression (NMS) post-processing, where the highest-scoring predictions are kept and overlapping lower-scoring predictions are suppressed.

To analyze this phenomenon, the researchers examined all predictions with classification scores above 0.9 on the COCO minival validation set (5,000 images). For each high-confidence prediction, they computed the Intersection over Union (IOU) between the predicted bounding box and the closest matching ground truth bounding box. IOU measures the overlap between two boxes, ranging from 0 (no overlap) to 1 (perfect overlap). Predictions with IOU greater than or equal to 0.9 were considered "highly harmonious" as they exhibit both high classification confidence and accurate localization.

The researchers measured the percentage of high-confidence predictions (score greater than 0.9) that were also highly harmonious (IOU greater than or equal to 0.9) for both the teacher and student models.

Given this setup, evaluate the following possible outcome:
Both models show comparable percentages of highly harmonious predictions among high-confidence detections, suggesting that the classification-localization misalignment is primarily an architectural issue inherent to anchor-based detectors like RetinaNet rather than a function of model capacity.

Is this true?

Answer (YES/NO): NO